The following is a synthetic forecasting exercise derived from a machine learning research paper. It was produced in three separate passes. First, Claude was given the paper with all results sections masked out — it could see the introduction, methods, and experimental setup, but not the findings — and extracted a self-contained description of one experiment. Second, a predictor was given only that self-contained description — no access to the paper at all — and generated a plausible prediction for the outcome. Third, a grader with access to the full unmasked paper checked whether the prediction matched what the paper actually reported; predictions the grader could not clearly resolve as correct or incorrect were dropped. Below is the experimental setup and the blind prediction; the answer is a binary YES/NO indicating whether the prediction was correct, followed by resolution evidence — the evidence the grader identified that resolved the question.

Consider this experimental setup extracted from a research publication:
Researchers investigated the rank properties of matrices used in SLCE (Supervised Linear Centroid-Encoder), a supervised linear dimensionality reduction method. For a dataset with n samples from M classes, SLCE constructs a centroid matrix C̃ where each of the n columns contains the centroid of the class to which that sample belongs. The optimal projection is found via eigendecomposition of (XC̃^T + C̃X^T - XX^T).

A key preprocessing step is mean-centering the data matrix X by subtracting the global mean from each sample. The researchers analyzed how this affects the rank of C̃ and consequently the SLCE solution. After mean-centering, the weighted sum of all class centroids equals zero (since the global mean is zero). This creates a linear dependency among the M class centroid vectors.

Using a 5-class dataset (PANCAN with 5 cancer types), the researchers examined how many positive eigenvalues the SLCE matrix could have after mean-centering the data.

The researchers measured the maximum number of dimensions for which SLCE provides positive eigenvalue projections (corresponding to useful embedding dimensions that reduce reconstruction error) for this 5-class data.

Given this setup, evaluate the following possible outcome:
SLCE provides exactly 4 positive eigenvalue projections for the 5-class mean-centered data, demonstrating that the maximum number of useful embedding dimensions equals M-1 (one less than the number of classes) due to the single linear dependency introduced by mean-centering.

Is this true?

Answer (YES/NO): YES